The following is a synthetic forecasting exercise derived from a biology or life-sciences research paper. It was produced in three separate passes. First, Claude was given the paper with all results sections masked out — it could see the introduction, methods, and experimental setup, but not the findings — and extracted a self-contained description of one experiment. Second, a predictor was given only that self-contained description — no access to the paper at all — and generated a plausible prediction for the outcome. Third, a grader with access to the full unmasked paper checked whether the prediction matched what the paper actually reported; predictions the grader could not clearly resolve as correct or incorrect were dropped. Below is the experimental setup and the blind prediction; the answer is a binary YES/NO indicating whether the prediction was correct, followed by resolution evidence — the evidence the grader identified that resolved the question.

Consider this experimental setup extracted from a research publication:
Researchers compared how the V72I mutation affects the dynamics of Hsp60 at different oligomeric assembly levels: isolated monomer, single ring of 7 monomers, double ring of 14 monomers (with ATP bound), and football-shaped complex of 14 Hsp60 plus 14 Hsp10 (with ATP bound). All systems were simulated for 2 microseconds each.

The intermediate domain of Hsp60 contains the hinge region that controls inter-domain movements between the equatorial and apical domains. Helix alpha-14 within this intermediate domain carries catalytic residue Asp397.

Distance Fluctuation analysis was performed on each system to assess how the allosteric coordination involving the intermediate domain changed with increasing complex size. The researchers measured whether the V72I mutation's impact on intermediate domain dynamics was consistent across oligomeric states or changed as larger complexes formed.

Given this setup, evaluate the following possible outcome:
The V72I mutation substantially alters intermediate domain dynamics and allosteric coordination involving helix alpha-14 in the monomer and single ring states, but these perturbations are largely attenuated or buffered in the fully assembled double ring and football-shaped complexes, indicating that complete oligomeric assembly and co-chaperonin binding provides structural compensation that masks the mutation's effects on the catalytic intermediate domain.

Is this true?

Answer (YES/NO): NO